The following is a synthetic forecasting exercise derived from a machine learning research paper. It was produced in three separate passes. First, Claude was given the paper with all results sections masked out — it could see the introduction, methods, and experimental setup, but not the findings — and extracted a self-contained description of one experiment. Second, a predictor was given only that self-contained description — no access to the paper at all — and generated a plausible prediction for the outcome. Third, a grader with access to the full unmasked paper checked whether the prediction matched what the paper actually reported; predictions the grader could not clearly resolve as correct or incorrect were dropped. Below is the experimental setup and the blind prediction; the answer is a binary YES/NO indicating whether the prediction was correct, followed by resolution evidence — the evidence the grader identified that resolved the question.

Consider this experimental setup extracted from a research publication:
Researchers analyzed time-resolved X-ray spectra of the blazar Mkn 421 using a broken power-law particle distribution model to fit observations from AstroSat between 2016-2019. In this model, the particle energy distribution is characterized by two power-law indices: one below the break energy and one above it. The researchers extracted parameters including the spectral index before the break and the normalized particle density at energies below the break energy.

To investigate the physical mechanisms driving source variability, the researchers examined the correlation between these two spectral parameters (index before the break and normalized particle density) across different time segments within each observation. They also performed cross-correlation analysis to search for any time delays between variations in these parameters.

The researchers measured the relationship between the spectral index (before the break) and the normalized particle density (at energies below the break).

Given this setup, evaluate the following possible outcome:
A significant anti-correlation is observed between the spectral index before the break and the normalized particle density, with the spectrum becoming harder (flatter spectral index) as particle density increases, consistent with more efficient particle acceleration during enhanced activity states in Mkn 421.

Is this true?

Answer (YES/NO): YES